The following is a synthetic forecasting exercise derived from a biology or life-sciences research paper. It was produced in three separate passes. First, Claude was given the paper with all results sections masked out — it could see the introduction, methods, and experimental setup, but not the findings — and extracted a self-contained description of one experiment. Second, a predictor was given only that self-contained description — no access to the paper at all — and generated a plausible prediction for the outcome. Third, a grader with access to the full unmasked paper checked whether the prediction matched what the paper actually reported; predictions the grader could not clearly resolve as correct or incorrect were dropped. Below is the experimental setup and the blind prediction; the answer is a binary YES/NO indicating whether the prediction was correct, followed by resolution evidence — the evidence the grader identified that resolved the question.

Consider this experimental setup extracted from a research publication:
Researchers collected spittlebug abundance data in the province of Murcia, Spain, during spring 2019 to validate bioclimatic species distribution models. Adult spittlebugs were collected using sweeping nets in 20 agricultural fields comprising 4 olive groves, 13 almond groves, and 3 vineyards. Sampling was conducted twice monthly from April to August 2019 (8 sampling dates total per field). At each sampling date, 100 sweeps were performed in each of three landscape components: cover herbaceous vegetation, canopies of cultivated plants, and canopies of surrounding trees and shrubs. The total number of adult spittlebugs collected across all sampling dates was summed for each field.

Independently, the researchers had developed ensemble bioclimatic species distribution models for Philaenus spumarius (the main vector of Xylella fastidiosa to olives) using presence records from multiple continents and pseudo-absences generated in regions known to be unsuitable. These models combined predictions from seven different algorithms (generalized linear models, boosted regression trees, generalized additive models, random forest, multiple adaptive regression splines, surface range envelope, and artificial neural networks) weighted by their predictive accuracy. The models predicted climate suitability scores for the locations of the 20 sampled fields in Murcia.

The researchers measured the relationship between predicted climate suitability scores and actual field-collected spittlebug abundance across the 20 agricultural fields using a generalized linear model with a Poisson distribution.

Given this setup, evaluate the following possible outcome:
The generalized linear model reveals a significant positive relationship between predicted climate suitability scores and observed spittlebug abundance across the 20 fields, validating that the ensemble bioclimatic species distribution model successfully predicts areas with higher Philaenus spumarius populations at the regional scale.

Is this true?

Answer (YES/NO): YES